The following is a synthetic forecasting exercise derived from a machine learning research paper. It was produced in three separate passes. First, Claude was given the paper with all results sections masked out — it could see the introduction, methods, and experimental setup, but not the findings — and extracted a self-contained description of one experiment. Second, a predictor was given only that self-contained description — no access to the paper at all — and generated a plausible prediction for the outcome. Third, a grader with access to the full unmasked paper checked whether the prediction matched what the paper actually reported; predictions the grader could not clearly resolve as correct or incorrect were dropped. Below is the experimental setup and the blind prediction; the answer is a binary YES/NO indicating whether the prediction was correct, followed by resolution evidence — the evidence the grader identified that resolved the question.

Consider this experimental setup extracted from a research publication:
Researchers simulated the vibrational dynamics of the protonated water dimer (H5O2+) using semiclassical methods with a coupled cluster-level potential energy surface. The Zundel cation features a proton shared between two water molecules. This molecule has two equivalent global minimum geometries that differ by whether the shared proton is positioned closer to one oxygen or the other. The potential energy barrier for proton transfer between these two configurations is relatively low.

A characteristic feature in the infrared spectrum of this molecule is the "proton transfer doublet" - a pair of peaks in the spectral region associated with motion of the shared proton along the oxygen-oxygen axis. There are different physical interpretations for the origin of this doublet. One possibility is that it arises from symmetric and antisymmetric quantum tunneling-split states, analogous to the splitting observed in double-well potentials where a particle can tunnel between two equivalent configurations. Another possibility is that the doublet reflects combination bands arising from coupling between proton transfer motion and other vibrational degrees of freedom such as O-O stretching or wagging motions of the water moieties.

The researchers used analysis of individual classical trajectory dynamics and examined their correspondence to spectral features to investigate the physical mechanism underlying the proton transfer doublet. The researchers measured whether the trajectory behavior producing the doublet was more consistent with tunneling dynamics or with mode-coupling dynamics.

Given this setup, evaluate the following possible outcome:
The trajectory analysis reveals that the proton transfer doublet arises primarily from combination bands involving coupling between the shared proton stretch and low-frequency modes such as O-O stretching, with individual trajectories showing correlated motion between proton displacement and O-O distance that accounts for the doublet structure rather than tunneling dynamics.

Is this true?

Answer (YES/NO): YES